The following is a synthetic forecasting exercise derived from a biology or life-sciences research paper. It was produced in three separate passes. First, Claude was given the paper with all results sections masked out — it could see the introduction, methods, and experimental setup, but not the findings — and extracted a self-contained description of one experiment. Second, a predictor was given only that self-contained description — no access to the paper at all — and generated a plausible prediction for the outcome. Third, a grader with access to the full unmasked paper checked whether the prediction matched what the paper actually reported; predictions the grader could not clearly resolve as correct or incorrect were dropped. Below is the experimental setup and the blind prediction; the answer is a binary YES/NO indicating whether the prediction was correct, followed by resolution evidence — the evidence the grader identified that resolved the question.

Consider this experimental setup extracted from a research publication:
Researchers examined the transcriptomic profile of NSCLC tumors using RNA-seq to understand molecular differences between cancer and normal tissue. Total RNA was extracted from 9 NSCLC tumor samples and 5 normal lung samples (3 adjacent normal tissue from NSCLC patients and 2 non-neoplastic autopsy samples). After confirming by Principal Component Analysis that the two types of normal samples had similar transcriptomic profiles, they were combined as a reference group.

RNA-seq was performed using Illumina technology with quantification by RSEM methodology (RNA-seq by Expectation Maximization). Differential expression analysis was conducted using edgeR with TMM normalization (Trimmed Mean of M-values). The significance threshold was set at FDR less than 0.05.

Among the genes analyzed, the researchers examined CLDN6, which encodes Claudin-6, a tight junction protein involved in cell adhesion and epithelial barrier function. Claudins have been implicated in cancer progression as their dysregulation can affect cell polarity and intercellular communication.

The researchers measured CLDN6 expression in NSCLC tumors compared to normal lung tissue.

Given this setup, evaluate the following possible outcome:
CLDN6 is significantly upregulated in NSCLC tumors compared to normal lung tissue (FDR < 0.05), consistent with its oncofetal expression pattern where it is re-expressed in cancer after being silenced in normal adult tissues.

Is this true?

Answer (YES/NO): YES